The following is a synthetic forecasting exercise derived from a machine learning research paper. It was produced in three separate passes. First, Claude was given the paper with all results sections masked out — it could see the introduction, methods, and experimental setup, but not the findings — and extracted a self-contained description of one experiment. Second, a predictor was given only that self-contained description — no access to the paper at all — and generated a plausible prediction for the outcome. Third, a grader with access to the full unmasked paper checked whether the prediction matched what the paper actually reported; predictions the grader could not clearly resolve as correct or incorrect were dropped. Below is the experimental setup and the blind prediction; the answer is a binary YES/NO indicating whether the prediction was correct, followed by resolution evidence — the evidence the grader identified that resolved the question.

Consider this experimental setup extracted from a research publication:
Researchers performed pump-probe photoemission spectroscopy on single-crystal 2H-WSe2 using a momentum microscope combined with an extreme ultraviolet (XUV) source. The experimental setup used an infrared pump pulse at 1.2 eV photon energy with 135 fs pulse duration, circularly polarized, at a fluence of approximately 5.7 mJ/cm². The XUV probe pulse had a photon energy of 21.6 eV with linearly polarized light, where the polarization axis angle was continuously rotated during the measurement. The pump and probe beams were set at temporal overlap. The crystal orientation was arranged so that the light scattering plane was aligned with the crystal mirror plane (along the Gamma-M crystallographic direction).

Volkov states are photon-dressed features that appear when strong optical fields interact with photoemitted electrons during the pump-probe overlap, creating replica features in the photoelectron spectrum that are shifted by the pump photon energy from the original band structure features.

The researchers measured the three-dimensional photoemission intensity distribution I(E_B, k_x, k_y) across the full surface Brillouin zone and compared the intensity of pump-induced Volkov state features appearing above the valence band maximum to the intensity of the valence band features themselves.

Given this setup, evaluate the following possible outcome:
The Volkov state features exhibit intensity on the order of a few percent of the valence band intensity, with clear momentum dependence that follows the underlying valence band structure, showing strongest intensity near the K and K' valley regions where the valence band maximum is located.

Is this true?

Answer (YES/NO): YES